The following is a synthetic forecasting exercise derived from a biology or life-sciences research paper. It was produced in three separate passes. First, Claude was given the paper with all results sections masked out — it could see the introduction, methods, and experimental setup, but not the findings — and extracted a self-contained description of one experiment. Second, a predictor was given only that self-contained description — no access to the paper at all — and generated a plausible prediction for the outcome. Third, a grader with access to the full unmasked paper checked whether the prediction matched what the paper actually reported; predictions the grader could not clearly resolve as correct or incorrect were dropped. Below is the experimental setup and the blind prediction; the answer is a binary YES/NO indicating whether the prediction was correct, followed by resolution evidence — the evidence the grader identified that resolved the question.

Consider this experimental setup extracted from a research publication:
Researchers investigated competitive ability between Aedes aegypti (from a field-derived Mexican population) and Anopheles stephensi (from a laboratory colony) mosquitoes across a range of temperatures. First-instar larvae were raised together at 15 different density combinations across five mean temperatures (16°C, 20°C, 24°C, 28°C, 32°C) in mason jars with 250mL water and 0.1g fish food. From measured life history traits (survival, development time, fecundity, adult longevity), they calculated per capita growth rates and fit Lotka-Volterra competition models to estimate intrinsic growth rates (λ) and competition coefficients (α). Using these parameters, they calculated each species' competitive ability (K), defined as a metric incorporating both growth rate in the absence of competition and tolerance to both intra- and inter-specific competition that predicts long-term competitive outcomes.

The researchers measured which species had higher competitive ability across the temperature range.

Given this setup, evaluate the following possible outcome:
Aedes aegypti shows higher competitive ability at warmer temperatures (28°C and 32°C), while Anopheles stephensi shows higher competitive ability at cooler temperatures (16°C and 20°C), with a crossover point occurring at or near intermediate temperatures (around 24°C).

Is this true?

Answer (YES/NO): NO